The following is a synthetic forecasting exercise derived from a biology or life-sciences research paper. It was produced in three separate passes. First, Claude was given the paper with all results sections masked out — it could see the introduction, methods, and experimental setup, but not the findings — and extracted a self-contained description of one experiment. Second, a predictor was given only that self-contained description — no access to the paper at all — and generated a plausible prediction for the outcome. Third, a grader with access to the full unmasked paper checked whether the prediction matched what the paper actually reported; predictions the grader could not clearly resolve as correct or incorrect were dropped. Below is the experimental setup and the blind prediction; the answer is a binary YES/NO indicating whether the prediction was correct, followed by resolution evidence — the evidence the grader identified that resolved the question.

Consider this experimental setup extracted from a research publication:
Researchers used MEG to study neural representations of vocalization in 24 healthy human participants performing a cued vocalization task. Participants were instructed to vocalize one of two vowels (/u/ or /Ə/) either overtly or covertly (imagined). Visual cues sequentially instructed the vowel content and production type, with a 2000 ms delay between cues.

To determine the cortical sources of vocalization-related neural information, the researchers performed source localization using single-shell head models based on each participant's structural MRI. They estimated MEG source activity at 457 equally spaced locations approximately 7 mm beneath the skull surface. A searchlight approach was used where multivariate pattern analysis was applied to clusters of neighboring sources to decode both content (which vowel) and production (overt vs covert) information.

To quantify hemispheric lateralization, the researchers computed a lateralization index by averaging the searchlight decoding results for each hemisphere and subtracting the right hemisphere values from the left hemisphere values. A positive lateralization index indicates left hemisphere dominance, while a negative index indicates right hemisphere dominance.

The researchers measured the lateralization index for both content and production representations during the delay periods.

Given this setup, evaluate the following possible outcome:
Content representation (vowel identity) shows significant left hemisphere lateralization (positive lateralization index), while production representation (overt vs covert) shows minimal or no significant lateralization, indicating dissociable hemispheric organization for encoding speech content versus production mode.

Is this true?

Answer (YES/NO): NO